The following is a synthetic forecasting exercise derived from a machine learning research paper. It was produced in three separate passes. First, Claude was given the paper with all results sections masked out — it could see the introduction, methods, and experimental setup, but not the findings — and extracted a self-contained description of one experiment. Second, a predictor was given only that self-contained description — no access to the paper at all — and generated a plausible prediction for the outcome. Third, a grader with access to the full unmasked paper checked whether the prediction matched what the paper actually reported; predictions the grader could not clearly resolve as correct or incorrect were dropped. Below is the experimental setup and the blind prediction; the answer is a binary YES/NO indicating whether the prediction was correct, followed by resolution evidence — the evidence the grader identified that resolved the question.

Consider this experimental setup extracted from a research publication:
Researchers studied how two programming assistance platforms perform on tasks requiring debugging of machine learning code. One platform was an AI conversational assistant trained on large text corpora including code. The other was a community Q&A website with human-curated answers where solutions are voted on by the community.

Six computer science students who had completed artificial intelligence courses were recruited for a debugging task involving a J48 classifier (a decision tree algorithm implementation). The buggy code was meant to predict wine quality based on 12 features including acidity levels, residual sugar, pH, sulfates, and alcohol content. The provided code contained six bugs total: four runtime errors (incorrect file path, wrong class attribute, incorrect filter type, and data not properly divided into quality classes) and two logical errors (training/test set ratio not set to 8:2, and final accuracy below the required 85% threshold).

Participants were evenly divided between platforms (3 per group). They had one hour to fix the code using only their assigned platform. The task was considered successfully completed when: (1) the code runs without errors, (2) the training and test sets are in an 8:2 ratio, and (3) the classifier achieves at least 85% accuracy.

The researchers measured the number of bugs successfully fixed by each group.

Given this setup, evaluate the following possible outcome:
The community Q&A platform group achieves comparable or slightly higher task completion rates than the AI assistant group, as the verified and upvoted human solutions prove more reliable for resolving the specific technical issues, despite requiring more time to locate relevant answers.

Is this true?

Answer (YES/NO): NO